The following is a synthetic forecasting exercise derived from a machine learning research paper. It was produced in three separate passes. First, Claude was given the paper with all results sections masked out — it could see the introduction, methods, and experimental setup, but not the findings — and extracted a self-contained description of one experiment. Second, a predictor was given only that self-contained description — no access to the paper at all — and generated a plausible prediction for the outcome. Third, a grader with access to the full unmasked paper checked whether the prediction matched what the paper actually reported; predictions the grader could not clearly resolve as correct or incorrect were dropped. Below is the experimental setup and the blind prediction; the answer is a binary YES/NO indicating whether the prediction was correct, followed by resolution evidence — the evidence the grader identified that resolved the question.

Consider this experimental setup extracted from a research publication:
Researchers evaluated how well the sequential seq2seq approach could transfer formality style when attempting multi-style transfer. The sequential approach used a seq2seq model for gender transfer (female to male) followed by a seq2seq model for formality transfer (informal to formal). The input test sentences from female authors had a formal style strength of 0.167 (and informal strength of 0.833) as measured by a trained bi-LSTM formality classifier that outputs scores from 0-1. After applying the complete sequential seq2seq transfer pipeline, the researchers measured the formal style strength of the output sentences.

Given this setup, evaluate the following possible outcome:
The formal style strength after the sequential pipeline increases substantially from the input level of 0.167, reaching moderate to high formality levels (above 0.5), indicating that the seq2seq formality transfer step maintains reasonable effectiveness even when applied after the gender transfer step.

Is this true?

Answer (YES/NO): NO